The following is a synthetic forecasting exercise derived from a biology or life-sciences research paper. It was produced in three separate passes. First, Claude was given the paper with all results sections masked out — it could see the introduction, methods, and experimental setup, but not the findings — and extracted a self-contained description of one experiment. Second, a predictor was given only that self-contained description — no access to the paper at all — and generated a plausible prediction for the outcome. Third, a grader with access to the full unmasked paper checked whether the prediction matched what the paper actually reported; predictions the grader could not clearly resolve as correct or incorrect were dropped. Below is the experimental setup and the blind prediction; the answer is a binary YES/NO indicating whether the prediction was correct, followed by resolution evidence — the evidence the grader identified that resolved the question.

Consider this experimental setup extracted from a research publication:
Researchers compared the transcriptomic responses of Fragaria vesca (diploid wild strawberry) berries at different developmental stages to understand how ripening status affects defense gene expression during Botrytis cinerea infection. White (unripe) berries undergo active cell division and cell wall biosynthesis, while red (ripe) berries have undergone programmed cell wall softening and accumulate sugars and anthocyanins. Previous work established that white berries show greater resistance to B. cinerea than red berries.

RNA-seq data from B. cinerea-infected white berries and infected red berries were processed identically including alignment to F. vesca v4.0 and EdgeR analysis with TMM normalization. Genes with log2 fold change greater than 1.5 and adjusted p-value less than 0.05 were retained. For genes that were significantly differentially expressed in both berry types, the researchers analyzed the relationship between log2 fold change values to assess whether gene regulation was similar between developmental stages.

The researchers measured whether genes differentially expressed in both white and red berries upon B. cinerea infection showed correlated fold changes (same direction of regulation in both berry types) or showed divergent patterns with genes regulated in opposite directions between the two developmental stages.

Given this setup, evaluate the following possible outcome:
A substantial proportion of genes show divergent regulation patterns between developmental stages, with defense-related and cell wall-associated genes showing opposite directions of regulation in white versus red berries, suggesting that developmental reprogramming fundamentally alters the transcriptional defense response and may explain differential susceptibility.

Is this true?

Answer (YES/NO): NO